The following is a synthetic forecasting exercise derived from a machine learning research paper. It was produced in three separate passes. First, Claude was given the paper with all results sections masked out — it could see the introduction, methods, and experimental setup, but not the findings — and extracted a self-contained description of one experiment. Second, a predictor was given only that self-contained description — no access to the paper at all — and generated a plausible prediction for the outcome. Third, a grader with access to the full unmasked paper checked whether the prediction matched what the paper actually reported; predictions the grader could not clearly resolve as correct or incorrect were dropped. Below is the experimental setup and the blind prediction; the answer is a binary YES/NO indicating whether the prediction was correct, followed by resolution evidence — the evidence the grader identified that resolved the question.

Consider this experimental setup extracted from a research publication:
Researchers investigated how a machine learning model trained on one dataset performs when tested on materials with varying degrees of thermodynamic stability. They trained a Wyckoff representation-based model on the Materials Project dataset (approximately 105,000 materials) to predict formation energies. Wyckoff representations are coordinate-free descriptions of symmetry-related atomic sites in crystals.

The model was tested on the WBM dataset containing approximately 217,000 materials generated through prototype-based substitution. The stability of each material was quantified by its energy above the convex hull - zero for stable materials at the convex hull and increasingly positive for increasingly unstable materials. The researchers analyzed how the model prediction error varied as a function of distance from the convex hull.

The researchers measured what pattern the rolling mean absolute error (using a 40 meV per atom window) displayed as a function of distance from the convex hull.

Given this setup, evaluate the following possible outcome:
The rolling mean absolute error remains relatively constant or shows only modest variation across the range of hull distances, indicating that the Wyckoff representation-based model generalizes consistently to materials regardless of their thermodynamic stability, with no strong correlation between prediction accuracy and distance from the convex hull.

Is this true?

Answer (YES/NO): NO